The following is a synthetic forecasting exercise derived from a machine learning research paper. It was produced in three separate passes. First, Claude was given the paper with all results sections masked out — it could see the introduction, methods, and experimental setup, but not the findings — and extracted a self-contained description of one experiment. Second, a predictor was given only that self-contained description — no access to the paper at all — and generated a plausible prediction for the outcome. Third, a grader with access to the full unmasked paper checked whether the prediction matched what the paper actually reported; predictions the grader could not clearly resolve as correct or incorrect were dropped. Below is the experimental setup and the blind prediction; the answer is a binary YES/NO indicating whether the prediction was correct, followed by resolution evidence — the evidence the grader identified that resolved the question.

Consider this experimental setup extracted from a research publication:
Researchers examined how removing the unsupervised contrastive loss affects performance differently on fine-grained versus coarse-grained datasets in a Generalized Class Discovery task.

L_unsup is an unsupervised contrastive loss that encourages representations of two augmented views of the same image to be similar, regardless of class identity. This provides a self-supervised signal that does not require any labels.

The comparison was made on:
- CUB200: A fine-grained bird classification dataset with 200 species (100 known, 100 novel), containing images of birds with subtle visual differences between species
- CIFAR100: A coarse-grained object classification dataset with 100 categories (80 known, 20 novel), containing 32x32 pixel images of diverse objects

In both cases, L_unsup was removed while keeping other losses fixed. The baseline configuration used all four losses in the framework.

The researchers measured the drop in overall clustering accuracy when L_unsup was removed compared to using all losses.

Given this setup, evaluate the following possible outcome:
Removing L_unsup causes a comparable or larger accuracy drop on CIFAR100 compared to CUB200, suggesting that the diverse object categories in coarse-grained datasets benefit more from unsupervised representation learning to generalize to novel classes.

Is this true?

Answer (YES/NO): NO